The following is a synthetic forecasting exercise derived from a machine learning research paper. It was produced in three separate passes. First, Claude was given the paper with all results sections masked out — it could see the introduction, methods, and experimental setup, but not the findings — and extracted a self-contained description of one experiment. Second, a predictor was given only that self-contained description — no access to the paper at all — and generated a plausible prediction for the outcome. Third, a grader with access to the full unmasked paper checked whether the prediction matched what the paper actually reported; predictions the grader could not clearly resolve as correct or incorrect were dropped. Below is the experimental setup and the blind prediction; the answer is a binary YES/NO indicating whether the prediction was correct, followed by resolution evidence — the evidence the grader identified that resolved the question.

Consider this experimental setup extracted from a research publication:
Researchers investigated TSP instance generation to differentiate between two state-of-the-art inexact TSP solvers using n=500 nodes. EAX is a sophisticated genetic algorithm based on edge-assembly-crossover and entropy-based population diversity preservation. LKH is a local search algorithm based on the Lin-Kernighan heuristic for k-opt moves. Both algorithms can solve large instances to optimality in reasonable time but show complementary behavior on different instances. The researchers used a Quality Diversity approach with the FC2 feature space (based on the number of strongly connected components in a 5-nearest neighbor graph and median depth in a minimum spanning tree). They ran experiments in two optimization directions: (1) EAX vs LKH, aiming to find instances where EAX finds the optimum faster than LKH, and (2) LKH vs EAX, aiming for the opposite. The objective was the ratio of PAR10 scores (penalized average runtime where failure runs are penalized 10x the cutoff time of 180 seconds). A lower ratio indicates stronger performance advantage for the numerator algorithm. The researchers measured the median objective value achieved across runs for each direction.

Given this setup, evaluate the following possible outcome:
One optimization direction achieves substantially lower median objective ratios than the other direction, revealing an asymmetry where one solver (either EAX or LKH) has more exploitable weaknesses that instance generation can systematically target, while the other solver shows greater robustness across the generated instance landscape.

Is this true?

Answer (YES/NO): NO